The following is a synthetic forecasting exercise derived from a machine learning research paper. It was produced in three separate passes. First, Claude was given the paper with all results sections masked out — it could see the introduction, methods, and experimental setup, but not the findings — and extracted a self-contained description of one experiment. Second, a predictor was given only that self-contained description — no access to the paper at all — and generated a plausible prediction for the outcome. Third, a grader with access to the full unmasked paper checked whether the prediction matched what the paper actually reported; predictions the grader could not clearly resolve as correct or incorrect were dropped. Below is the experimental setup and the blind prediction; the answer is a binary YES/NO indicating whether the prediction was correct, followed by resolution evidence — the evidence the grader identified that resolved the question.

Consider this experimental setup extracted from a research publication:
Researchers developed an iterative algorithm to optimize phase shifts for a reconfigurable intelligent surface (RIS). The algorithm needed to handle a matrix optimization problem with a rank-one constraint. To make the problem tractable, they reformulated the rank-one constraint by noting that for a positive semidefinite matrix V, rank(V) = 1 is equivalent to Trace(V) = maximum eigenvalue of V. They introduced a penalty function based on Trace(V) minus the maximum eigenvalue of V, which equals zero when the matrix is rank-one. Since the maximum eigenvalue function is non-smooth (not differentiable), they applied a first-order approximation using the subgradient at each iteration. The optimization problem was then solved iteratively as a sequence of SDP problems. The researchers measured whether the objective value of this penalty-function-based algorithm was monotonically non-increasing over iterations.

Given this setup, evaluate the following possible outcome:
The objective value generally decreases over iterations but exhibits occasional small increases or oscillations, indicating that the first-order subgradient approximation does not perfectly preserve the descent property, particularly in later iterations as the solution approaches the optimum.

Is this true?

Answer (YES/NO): NO